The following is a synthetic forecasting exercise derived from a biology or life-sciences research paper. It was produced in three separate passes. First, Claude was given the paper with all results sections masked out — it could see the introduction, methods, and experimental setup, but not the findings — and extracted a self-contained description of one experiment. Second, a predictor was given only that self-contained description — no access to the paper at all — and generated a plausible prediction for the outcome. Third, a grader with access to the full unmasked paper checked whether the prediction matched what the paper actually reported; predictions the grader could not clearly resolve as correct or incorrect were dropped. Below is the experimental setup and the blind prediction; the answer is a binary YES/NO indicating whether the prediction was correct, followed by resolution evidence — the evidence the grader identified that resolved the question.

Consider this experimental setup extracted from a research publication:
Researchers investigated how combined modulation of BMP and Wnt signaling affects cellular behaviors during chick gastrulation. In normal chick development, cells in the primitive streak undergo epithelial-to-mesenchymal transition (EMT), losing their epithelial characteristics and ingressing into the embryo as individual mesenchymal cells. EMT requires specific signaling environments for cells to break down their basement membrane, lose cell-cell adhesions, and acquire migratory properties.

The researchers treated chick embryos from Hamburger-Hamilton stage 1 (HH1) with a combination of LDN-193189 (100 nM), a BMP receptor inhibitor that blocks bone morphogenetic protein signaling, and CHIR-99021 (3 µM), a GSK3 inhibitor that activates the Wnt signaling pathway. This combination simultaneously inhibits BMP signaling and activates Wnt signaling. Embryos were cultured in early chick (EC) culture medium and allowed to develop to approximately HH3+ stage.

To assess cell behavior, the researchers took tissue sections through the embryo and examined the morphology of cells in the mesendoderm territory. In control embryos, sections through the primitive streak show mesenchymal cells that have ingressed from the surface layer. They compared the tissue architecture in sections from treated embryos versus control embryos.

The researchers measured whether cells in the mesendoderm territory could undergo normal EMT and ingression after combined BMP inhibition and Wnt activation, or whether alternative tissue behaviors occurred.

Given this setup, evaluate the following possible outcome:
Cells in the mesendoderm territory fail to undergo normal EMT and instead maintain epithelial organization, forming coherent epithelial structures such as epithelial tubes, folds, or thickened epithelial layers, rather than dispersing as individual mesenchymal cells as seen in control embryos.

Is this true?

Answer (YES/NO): YES